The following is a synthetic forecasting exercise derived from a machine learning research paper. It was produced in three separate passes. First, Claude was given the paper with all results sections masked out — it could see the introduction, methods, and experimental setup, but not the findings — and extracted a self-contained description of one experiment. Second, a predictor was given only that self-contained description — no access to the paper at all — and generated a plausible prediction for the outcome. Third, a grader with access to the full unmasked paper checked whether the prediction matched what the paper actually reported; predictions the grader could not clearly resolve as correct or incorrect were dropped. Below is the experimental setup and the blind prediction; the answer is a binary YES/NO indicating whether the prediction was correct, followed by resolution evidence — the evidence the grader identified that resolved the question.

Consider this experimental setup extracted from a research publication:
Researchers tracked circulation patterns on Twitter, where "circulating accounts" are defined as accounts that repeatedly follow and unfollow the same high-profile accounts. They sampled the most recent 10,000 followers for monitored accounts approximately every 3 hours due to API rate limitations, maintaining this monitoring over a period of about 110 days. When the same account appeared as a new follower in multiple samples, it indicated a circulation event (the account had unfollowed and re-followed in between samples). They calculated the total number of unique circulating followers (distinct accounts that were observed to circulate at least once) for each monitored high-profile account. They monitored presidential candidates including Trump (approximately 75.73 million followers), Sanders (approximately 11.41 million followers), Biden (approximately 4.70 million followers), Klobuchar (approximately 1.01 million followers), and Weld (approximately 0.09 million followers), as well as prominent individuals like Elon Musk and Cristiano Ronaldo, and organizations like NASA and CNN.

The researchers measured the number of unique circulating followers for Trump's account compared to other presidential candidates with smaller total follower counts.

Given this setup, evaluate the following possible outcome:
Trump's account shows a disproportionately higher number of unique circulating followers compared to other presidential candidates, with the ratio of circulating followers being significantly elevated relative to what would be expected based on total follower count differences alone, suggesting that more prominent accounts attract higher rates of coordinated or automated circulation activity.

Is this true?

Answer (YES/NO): NO